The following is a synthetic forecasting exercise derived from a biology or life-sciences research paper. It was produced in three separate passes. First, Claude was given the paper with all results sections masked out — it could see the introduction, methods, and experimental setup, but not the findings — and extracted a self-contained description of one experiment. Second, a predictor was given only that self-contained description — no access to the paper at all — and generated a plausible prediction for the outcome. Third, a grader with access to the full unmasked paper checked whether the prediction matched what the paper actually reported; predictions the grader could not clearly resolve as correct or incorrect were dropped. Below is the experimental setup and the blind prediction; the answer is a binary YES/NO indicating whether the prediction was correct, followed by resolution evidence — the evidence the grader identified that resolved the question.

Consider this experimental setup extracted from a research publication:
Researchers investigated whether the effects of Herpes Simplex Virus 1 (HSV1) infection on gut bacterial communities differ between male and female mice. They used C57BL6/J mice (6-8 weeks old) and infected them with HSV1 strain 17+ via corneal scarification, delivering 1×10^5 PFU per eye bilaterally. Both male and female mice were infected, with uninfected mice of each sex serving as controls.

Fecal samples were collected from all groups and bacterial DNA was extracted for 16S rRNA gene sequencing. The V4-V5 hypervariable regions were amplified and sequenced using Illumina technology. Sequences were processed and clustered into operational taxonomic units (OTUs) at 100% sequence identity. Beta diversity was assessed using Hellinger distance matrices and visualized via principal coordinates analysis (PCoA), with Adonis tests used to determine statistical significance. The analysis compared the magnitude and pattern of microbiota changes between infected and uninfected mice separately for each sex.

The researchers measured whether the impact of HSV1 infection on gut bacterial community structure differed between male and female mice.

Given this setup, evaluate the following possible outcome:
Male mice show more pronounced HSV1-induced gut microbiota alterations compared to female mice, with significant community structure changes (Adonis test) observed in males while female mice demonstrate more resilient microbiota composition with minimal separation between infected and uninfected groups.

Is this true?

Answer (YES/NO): NO